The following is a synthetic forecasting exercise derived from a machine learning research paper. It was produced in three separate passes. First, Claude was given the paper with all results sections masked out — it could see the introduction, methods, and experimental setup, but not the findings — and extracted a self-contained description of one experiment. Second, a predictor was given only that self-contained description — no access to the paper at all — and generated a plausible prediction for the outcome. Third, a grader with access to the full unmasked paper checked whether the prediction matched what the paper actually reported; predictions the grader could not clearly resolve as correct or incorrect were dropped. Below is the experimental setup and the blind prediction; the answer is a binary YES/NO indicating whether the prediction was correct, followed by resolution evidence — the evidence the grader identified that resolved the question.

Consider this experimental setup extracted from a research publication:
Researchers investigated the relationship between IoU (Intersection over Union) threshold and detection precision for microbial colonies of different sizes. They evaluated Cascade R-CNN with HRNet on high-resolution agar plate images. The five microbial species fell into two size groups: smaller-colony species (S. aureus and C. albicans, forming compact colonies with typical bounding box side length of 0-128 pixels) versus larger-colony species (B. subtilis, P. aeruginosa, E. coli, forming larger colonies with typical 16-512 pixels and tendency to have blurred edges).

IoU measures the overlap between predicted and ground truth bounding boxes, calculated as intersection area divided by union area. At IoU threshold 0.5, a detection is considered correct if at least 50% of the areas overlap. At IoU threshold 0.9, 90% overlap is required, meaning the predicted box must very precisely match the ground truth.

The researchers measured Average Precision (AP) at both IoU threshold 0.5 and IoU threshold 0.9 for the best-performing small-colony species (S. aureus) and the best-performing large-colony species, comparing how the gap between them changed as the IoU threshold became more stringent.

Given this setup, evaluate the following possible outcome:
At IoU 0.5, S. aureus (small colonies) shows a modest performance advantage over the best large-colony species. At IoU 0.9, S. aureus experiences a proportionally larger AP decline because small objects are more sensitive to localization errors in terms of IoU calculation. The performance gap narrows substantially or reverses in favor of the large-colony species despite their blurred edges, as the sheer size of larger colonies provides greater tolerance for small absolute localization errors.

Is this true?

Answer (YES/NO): NO